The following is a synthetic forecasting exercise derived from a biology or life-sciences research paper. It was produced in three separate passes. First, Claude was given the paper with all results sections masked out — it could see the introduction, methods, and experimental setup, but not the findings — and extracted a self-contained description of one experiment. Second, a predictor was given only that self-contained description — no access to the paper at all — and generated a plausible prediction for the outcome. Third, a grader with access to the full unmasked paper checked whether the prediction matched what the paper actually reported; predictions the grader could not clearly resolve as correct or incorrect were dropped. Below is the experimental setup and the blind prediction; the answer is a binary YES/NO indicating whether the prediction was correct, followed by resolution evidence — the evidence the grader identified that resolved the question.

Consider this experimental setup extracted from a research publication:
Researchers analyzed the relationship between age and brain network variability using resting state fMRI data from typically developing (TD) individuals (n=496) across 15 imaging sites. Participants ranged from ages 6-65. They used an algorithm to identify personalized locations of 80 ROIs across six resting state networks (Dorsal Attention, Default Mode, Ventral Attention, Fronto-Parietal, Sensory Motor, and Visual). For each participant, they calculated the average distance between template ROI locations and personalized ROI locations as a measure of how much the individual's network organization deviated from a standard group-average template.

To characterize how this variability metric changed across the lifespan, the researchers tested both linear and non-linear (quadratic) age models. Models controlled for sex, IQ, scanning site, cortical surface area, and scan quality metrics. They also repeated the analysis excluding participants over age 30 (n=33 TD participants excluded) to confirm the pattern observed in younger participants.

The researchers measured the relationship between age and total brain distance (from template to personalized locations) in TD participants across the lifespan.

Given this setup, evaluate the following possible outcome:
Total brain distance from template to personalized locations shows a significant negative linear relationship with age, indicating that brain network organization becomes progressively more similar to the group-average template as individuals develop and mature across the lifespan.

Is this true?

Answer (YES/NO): NO